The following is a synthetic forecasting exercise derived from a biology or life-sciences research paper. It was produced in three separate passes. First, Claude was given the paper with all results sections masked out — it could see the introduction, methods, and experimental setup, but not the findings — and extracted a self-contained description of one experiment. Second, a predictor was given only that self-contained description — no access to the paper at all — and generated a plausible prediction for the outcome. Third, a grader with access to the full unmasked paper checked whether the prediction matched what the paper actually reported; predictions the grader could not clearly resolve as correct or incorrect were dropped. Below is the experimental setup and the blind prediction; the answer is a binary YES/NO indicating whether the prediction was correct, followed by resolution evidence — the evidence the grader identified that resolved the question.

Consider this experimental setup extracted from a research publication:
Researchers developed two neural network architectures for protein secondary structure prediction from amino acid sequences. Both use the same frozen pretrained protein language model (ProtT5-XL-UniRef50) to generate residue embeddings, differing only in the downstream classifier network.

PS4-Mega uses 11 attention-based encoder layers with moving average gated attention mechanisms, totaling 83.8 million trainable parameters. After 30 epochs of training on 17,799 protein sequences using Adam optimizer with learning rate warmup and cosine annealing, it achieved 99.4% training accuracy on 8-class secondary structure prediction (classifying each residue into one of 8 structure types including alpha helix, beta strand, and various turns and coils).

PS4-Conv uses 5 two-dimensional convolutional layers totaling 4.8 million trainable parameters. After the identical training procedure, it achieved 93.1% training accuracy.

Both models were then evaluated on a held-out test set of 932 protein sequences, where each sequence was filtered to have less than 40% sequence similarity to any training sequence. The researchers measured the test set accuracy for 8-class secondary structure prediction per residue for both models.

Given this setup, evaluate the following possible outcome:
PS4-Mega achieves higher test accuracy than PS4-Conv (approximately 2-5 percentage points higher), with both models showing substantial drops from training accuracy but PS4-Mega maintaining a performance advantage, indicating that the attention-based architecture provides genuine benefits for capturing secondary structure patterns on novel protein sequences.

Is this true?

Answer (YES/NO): NO